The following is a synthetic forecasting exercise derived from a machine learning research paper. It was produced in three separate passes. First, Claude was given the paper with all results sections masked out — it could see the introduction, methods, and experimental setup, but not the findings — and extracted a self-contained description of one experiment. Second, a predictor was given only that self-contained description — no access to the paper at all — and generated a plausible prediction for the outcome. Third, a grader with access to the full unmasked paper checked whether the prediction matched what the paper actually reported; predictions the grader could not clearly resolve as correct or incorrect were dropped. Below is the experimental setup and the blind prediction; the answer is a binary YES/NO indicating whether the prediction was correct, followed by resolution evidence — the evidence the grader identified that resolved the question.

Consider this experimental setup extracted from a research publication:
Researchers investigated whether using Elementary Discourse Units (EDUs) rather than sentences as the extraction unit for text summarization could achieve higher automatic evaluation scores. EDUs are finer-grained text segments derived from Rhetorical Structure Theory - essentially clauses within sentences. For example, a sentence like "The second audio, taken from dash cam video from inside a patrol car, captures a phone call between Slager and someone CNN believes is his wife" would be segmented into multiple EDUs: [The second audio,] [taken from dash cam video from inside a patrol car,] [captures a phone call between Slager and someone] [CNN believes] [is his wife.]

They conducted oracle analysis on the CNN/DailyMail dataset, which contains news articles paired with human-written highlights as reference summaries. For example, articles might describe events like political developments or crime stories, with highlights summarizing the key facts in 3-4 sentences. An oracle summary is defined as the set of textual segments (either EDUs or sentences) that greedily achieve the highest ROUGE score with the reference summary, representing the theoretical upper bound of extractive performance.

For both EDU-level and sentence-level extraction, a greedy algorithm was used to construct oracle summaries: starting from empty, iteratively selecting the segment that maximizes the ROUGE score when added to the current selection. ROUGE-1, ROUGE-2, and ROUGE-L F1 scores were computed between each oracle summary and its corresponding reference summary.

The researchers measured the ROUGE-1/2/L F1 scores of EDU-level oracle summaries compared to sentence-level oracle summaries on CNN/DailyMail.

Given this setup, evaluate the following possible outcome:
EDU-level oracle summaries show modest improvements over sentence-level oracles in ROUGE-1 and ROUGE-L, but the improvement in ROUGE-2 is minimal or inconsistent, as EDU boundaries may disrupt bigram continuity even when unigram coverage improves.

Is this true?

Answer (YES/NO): NO